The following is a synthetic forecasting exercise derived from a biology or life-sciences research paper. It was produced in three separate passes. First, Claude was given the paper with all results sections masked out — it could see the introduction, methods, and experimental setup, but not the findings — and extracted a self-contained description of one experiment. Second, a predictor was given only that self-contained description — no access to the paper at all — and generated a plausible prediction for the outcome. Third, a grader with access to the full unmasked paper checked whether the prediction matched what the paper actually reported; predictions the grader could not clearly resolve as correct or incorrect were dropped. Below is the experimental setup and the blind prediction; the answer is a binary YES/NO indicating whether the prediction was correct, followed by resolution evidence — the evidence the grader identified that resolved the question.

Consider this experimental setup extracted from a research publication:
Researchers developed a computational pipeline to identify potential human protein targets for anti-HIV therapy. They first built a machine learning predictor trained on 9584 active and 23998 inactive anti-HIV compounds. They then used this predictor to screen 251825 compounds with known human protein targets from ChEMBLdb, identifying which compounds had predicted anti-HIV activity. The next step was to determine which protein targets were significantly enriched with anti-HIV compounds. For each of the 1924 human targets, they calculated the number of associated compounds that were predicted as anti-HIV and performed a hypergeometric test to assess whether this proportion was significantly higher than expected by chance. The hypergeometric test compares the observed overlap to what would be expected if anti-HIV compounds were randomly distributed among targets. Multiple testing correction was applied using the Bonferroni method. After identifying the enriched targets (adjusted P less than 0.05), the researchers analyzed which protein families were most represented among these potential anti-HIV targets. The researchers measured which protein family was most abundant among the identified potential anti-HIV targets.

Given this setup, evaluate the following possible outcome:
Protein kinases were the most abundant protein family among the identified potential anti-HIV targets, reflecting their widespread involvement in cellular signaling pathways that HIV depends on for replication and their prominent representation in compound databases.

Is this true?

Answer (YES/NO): NO